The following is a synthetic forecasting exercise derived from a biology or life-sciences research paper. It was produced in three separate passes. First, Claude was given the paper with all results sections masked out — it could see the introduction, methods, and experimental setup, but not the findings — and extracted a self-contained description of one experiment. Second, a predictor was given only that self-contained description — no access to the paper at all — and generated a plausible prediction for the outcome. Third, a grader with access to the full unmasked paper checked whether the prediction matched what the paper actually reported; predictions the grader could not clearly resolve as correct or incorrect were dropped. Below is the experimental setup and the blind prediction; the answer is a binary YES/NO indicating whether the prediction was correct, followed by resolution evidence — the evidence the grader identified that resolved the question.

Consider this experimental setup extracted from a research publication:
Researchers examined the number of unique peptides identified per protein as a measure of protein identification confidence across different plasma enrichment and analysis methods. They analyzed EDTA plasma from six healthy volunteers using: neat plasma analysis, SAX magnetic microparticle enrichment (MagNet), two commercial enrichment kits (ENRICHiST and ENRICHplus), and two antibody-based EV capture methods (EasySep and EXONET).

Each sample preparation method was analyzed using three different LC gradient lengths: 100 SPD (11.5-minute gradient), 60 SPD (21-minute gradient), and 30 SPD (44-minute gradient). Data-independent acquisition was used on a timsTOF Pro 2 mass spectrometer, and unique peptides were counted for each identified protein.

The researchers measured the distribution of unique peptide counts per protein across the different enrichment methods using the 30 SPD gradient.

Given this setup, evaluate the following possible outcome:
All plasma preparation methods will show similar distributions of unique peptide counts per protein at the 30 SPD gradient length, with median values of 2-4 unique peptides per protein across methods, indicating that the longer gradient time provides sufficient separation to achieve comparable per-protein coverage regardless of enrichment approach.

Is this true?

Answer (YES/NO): NO